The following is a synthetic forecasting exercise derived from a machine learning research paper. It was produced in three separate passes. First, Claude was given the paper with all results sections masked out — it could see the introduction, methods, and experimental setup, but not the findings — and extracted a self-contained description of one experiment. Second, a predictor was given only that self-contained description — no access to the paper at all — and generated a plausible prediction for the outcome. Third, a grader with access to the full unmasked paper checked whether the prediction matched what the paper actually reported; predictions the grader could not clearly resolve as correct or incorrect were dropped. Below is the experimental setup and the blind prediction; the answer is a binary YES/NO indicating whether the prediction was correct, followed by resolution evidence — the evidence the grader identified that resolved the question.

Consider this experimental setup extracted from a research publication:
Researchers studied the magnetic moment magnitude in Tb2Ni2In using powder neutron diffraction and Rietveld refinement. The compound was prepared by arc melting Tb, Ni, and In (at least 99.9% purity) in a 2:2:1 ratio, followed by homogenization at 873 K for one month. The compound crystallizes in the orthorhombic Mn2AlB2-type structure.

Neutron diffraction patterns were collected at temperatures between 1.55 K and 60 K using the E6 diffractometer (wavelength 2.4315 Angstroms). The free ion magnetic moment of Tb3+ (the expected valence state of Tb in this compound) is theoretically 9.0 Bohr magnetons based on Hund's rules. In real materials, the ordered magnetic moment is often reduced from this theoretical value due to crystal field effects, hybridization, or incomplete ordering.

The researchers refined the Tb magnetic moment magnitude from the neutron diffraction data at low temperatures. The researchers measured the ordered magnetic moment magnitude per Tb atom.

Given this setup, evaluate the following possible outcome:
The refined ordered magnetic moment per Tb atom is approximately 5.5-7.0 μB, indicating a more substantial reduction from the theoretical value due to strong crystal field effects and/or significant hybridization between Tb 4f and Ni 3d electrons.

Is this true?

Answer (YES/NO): NO